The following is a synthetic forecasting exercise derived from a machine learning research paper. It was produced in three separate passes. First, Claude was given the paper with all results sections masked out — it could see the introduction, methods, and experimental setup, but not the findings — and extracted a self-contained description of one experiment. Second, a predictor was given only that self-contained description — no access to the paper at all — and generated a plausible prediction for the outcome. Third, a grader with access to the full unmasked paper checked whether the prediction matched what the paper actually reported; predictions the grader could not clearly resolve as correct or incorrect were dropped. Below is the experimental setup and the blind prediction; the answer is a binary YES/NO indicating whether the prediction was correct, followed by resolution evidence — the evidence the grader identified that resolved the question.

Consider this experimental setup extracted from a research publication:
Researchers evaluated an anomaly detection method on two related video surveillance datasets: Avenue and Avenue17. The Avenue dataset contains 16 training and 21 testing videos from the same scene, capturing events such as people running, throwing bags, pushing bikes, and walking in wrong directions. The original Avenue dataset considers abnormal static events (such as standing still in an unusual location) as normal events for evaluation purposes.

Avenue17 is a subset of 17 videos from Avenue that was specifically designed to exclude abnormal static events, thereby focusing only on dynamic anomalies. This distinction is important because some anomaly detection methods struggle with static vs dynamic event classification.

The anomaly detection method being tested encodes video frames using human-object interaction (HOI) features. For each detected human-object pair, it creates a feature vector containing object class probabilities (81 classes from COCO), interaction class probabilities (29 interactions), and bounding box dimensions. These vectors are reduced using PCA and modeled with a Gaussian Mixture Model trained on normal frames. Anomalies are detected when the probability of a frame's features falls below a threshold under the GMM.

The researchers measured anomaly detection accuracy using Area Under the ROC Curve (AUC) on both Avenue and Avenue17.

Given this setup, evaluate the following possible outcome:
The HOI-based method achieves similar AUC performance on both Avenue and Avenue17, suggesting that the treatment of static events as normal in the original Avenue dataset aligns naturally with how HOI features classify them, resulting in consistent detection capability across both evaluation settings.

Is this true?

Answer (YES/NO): NO